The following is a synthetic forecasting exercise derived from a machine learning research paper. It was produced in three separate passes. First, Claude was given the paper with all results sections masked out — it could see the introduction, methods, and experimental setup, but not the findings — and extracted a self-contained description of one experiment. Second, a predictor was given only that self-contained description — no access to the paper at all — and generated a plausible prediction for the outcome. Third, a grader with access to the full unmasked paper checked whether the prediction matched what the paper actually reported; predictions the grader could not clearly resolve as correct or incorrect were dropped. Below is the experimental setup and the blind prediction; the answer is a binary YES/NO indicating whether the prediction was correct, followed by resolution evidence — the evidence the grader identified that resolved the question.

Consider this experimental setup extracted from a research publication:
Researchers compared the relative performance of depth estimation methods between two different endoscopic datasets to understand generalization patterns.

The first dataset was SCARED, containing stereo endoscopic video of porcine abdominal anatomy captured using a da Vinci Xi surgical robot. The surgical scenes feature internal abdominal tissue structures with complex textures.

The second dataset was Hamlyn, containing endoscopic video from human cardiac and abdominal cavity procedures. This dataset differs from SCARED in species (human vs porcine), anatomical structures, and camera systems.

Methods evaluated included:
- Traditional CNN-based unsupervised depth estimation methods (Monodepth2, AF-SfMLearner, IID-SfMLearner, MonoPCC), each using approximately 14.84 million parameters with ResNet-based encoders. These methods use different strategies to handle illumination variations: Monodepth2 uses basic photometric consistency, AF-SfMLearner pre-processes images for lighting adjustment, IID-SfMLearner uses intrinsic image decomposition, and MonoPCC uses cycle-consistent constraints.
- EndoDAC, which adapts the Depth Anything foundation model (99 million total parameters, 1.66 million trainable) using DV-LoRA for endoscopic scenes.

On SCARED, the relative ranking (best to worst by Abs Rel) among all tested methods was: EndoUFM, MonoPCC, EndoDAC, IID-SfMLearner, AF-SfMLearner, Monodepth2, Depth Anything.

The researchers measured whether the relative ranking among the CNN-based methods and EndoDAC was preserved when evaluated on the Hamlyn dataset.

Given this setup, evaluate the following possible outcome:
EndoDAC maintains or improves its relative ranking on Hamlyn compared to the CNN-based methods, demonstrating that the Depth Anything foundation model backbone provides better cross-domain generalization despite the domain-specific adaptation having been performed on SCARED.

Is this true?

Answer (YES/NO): NO